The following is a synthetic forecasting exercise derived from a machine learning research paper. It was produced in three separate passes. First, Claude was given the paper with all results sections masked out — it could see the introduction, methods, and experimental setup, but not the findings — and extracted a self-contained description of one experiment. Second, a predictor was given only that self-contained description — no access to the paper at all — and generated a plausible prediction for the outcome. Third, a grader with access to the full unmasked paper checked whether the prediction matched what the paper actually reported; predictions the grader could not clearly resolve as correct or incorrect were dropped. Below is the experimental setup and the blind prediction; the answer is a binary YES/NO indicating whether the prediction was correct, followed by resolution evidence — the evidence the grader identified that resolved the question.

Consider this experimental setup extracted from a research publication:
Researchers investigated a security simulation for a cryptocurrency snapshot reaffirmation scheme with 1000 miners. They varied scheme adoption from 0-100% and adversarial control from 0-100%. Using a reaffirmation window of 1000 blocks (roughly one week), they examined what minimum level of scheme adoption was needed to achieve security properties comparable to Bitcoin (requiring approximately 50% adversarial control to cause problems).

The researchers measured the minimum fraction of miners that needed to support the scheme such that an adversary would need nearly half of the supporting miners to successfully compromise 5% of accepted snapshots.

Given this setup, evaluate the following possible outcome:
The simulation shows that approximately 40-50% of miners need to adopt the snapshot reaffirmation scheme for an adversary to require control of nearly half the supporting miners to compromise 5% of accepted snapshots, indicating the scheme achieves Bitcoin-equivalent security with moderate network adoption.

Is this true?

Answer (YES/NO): NO